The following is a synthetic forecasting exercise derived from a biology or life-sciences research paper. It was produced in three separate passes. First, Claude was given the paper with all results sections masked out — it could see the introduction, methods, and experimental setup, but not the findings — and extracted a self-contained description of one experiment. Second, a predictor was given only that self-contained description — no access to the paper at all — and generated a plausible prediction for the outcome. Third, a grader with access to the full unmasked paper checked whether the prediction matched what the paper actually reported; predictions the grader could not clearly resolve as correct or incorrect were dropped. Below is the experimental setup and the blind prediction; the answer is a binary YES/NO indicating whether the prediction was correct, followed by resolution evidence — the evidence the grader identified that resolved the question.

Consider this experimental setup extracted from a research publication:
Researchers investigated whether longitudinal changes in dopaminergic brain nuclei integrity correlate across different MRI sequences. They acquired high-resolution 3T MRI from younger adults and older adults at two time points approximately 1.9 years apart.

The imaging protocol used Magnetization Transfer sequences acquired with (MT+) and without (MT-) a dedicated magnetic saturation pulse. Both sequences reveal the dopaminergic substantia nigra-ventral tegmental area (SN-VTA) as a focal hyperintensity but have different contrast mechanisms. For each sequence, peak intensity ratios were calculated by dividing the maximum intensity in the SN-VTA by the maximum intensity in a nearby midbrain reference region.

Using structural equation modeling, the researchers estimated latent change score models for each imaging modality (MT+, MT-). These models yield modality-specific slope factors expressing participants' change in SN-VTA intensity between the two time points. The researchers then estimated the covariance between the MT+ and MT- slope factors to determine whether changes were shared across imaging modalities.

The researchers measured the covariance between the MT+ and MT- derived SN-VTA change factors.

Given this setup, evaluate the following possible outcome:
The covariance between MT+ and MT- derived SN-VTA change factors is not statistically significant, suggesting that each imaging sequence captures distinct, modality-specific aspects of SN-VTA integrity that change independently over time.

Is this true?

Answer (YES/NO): NO